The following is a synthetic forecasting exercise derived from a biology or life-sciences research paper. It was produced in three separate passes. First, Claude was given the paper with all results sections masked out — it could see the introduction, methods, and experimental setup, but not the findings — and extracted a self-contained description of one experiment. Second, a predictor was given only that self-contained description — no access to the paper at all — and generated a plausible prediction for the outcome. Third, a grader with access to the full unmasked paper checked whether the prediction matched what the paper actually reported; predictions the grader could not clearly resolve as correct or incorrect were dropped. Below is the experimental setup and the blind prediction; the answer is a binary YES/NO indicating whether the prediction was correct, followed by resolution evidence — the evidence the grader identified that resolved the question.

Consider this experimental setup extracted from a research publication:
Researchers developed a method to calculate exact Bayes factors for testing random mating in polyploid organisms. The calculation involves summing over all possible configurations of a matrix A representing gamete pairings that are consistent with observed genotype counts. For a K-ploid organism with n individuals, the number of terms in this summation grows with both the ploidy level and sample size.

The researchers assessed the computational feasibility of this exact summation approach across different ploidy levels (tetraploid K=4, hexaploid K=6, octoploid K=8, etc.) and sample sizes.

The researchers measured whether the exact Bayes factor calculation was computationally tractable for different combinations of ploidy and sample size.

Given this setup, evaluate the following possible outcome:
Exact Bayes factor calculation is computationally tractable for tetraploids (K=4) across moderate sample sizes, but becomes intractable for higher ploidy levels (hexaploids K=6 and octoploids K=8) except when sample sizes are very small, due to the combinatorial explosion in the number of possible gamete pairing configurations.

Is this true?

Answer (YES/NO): NO